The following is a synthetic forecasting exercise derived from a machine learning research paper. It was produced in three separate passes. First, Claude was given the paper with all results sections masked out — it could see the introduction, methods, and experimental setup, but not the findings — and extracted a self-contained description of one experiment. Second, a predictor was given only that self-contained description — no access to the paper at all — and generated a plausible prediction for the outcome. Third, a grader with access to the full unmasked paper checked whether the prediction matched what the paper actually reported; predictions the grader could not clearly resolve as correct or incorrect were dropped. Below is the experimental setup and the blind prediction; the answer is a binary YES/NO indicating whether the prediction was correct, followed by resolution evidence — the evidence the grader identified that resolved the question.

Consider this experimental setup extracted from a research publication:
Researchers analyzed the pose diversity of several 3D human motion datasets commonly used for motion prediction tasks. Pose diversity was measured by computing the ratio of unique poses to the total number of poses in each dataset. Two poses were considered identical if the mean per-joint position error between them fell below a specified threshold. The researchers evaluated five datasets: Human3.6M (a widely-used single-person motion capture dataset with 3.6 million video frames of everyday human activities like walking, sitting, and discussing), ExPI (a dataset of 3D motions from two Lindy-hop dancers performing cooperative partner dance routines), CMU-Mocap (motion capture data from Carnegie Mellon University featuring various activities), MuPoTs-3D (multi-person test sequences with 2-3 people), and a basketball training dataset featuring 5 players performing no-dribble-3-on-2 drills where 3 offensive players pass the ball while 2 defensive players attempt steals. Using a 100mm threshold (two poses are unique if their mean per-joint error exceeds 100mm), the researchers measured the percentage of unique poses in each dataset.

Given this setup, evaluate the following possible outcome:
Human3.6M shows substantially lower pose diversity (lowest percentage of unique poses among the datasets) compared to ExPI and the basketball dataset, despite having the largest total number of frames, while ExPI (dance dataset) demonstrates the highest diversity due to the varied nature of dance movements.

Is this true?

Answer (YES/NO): NO